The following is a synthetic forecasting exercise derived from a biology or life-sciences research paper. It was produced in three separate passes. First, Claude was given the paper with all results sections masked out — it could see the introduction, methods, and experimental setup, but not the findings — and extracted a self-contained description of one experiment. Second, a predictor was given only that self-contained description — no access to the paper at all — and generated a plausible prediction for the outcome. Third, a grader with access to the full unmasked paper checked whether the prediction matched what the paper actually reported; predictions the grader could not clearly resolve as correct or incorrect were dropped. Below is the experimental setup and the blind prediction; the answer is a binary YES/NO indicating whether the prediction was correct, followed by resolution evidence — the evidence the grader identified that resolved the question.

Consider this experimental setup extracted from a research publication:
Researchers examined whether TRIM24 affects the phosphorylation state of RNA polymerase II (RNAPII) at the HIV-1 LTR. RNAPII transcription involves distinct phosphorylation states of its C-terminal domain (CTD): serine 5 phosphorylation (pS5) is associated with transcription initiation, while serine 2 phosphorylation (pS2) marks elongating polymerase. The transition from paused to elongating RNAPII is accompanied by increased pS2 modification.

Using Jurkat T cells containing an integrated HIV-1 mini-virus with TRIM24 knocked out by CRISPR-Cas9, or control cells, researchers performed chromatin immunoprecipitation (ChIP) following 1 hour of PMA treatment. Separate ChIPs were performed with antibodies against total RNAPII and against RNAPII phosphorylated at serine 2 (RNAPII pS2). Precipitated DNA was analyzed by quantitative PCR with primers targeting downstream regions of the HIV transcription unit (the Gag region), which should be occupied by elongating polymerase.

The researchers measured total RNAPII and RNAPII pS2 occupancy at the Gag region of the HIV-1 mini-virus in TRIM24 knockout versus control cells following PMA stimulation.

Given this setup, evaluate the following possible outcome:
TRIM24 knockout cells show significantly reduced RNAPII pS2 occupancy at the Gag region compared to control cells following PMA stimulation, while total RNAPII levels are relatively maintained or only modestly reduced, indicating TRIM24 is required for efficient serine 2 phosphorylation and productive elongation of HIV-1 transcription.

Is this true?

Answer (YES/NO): YES